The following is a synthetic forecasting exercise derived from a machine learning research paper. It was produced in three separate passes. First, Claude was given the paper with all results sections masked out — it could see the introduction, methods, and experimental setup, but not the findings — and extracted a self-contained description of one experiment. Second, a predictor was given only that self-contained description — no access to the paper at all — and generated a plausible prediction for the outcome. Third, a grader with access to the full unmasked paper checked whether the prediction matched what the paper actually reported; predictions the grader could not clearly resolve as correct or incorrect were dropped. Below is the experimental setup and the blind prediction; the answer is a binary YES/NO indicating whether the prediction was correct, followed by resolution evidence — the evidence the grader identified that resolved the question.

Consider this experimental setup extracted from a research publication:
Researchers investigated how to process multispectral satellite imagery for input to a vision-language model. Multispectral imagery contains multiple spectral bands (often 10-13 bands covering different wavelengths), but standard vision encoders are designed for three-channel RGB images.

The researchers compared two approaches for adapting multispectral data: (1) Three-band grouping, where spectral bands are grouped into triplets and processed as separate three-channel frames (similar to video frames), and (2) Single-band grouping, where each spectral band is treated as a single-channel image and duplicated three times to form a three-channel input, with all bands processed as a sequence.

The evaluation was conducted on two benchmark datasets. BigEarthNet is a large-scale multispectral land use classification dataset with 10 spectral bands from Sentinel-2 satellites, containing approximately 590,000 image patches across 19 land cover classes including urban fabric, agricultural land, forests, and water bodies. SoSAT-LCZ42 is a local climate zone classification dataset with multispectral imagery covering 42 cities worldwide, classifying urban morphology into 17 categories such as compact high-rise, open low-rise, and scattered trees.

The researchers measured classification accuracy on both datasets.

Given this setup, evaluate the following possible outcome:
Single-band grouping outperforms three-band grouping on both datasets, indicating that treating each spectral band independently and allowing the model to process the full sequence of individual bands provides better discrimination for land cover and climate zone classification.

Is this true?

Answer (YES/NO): YES